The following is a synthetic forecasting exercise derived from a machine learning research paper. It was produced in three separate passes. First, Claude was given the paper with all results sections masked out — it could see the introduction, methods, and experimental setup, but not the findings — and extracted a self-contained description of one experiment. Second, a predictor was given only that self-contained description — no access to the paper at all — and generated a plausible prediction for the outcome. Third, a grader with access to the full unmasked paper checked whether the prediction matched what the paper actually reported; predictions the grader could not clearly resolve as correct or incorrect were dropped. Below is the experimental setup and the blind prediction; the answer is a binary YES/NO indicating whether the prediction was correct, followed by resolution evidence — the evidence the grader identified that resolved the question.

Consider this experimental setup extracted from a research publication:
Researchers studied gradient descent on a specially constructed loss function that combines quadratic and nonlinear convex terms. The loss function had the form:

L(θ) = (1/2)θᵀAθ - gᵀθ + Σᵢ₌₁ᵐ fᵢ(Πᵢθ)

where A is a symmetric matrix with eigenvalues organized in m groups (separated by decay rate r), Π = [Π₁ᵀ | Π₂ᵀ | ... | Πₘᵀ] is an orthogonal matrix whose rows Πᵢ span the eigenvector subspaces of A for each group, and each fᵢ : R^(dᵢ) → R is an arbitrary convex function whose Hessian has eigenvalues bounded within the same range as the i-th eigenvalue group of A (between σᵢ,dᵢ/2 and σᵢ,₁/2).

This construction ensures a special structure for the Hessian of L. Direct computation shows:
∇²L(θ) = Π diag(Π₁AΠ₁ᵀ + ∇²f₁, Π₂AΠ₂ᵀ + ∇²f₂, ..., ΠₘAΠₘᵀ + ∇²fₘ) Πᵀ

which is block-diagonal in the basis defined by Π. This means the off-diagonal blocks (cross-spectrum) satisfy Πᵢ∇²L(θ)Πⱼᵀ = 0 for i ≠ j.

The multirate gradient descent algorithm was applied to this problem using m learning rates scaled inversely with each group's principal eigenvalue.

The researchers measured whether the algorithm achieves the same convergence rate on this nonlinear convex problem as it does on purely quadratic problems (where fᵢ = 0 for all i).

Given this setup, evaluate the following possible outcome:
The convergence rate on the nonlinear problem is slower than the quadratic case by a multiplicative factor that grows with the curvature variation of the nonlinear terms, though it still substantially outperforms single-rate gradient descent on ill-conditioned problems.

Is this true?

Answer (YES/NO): NO